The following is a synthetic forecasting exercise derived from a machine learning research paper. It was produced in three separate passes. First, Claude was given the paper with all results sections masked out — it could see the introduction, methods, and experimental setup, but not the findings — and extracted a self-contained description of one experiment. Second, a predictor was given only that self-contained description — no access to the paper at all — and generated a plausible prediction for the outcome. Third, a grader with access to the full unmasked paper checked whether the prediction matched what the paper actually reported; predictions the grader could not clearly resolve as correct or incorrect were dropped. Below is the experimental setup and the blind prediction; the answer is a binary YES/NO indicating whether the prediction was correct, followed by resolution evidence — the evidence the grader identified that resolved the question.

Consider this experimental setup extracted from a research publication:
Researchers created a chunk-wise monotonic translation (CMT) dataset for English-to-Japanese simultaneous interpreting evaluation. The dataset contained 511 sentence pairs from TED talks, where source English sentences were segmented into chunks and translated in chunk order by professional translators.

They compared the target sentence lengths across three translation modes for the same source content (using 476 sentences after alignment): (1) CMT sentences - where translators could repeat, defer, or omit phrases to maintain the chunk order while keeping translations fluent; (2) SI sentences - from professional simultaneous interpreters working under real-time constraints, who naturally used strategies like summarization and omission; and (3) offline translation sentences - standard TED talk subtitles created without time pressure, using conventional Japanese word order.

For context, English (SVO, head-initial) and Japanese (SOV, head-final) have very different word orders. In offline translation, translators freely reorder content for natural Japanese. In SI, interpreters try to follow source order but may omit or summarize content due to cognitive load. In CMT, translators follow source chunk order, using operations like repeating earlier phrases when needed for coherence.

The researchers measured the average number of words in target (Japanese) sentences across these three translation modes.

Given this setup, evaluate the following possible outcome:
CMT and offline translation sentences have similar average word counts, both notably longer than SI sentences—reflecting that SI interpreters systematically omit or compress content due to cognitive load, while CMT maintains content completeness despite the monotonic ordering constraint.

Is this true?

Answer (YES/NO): NO